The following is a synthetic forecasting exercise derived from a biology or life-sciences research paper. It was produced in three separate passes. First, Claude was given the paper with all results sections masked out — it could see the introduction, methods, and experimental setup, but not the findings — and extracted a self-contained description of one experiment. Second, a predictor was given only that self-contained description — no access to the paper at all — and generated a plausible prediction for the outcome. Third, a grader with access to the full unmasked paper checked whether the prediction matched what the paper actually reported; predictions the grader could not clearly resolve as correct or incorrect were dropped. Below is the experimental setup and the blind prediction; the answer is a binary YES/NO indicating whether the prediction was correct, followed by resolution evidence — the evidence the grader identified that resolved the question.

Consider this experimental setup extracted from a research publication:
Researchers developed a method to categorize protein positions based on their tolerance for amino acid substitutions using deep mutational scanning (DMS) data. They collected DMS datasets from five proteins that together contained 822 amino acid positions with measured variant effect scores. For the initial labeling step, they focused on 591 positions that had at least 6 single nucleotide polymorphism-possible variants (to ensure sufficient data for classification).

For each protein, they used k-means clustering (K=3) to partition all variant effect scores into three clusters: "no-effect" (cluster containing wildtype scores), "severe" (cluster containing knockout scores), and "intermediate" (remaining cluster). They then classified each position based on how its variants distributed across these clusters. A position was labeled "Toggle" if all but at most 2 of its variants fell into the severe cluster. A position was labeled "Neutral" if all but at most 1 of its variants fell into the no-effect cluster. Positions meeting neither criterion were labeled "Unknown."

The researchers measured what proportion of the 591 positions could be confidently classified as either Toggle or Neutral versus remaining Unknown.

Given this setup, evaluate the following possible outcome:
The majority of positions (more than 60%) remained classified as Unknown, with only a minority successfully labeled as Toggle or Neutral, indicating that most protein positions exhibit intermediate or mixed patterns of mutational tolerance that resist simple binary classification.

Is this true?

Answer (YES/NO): YES